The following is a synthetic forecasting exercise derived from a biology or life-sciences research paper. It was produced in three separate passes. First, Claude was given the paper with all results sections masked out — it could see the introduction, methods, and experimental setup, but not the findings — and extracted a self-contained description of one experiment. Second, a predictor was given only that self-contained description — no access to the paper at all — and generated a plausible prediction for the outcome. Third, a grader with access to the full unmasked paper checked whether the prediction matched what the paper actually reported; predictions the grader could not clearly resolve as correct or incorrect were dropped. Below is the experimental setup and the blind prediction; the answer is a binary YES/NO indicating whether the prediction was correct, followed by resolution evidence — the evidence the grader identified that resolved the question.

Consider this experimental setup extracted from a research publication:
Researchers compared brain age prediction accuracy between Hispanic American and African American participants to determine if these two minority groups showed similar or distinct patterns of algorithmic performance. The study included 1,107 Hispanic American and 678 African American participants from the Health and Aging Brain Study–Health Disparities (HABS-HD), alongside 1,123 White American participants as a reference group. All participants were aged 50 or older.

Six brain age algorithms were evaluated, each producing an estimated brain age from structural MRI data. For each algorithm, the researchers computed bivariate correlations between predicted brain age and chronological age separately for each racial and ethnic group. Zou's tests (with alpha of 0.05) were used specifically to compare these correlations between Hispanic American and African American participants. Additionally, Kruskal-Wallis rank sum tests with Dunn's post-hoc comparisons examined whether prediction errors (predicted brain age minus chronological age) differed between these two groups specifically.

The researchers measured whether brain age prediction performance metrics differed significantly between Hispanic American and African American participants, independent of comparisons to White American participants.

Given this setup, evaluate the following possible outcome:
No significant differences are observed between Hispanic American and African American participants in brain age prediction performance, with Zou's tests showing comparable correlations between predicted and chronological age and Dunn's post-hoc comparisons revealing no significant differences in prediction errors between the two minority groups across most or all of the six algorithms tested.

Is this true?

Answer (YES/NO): NO